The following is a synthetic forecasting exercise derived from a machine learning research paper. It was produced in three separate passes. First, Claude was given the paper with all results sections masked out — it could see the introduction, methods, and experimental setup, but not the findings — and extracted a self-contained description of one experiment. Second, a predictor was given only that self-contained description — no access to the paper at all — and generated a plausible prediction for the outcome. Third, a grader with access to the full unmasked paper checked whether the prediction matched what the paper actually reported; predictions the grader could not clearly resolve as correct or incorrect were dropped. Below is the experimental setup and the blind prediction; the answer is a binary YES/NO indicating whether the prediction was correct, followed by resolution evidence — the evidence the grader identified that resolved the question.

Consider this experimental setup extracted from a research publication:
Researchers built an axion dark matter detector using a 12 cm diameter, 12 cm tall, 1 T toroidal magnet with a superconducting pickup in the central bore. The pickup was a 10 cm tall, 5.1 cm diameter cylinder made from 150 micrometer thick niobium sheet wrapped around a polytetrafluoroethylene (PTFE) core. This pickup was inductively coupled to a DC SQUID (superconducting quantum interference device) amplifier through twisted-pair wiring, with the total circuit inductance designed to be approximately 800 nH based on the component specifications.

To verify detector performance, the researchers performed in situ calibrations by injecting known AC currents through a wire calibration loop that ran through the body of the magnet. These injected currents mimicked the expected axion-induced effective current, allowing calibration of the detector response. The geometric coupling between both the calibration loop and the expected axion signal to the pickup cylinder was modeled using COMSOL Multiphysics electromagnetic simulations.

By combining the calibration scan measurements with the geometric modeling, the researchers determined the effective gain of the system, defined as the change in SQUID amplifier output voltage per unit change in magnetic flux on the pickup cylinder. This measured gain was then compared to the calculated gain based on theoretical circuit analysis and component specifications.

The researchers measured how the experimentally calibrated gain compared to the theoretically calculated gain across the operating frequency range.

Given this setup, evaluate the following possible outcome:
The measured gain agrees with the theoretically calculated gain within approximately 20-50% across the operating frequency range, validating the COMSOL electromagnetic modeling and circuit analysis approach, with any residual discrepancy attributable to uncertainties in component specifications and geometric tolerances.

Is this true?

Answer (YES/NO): NO